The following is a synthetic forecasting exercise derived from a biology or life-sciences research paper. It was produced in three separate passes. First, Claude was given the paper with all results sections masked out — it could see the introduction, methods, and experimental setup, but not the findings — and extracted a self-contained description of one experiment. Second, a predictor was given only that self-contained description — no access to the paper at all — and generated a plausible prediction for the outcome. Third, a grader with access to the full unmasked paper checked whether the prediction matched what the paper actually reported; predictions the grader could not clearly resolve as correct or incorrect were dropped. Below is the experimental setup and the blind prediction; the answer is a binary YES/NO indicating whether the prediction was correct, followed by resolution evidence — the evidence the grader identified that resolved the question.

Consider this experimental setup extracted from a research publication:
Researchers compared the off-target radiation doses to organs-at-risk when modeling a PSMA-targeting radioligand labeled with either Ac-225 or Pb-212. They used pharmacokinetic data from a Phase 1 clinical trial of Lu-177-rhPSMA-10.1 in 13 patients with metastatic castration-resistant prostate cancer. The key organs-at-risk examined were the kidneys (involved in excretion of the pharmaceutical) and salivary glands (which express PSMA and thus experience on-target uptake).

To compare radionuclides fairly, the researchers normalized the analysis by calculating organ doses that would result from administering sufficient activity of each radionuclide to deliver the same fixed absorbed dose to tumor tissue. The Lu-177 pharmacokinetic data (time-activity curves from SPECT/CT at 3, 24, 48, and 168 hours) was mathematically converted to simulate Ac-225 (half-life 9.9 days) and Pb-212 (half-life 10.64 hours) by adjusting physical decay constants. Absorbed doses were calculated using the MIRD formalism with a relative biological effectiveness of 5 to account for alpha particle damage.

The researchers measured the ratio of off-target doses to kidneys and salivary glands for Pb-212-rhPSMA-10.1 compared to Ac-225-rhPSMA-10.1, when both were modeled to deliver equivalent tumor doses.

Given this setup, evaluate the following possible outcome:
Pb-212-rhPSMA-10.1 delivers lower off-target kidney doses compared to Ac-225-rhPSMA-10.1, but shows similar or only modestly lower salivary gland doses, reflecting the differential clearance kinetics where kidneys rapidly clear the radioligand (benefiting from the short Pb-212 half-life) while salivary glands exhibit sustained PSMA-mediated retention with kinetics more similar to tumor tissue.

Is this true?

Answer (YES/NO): NO